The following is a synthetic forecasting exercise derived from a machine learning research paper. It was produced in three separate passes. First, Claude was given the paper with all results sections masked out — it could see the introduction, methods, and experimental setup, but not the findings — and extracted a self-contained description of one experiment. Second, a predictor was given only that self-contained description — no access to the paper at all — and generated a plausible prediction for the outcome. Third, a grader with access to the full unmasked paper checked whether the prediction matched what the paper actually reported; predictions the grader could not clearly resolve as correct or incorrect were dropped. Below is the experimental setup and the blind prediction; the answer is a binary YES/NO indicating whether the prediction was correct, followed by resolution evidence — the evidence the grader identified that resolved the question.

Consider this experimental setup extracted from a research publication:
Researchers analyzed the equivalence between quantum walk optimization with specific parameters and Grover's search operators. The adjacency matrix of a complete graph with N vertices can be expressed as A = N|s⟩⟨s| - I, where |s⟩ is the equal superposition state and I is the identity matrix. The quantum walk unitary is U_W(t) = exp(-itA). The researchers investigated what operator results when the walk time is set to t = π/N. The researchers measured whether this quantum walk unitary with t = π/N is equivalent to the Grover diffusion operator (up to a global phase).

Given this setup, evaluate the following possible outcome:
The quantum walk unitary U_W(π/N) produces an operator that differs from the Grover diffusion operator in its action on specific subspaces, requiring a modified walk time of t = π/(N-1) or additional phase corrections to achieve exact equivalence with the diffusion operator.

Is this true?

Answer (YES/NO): NO